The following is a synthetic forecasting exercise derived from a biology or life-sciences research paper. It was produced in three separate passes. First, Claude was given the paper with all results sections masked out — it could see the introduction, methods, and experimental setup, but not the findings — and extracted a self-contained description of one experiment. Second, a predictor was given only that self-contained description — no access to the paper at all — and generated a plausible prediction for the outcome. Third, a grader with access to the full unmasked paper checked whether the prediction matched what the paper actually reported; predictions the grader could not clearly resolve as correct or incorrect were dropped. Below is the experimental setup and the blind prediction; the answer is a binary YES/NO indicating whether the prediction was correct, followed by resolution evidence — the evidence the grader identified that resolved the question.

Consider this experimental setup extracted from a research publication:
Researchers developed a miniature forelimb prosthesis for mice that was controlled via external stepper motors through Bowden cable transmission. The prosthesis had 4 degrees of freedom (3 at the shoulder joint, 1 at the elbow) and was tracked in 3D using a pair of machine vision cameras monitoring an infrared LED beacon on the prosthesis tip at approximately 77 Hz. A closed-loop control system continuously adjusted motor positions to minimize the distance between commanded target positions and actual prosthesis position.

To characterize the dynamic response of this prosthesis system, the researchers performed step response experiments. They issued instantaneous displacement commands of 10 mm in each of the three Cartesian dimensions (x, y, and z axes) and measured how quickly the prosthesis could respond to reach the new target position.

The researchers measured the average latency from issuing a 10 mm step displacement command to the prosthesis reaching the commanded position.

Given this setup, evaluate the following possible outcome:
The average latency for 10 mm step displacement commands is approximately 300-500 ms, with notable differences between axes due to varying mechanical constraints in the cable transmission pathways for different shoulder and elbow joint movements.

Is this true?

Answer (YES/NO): NO